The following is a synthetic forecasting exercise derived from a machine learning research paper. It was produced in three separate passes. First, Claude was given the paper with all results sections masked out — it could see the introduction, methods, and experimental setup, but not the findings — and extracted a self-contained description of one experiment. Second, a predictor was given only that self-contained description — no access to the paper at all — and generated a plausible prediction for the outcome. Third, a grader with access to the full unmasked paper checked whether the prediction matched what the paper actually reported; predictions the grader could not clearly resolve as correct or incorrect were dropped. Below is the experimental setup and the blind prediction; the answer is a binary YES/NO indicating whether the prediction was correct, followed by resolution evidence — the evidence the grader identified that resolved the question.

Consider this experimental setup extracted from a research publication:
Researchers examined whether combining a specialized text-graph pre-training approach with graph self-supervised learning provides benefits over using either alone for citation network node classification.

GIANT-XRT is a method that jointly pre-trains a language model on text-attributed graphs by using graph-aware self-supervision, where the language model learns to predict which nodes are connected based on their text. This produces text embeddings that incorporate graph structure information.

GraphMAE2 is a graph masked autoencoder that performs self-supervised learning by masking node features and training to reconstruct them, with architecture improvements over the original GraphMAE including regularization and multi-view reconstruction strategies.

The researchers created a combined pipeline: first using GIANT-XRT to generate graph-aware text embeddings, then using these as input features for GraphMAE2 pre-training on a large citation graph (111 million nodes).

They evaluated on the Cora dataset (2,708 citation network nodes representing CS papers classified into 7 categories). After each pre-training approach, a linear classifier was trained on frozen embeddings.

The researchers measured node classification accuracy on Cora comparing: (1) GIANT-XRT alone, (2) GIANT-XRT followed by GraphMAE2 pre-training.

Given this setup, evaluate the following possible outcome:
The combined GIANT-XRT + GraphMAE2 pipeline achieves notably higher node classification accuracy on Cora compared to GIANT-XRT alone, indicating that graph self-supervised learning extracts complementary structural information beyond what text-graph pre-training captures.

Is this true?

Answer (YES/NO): YES